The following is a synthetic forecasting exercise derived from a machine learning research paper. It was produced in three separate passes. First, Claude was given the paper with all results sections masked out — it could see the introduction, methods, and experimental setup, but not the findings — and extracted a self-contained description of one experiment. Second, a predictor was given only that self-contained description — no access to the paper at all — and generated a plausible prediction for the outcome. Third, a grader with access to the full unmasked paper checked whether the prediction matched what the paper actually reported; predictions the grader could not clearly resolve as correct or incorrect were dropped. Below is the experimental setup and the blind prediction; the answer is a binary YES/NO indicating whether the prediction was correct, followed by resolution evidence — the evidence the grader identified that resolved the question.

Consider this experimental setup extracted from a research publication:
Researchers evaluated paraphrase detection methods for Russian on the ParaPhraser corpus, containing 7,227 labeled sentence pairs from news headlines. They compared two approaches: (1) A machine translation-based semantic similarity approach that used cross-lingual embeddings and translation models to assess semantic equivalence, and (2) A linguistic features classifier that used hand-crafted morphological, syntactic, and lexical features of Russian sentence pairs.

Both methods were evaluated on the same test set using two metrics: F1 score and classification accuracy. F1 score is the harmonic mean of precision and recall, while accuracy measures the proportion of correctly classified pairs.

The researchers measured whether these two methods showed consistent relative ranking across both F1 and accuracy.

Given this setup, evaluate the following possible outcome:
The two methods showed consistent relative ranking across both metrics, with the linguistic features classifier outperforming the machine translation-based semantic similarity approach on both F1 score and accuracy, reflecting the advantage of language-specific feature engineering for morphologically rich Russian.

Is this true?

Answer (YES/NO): NO